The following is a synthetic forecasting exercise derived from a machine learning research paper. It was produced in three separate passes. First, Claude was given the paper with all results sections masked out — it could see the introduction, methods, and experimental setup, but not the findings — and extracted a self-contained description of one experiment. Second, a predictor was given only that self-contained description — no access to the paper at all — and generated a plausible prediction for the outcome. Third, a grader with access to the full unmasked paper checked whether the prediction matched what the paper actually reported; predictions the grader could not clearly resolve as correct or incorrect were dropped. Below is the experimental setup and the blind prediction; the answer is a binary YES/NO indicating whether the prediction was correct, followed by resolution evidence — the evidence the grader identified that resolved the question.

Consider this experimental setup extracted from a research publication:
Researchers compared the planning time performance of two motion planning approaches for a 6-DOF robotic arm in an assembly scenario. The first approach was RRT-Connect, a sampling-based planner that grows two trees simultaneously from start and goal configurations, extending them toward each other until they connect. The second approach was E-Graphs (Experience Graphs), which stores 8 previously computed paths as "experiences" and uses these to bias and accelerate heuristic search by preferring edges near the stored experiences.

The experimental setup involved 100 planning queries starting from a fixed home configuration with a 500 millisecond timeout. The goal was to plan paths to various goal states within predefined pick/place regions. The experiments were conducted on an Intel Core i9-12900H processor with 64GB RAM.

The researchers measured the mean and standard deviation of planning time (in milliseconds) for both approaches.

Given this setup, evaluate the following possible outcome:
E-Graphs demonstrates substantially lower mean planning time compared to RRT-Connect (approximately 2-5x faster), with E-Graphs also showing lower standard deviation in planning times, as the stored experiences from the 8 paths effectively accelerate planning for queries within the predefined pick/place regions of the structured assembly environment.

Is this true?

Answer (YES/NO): NO